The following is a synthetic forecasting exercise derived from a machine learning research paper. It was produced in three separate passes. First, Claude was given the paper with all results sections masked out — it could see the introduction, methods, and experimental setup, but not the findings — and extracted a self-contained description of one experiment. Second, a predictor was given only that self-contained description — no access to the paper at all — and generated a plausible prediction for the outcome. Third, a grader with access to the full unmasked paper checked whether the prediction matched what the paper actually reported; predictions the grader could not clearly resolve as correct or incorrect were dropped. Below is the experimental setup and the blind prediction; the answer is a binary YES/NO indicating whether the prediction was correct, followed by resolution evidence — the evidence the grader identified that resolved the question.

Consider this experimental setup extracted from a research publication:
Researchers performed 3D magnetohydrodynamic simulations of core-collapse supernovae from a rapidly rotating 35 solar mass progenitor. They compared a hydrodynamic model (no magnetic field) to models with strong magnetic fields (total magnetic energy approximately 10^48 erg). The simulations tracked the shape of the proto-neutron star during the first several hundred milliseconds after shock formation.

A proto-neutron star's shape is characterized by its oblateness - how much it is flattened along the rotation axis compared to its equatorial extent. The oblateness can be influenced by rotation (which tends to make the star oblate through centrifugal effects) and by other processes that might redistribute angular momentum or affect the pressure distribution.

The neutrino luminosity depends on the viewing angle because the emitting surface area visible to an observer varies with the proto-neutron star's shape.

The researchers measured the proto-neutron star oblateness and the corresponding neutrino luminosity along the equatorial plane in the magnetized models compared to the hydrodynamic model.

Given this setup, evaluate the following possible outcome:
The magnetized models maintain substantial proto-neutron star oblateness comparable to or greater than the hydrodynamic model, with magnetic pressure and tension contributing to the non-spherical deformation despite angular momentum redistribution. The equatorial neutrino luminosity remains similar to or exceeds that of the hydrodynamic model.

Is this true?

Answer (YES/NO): NO